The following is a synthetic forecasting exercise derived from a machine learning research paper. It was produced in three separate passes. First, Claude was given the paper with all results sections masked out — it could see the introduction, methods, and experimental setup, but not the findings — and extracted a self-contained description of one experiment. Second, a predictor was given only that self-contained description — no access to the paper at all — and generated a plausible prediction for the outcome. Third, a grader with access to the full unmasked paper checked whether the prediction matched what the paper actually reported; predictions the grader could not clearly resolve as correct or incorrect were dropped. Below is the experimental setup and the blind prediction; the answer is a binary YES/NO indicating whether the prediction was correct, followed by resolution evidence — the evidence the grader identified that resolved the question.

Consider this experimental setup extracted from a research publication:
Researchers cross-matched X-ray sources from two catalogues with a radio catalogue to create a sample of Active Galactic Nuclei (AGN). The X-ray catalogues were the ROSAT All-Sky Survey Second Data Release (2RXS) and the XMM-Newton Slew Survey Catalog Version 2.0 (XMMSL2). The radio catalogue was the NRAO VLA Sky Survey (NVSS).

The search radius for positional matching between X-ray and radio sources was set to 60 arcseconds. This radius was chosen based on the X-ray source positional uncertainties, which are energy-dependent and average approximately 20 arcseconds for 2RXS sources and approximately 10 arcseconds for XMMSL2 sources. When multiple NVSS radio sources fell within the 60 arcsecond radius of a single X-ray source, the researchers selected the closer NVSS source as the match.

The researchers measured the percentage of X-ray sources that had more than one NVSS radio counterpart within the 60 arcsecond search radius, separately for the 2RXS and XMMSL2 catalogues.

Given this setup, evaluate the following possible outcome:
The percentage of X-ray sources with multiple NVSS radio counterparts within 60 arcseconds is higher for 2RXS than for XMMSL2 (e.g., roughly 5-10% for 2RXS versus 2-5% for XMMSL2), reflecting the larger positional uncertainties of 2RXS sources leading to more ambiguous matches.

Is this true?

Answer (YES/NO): NO